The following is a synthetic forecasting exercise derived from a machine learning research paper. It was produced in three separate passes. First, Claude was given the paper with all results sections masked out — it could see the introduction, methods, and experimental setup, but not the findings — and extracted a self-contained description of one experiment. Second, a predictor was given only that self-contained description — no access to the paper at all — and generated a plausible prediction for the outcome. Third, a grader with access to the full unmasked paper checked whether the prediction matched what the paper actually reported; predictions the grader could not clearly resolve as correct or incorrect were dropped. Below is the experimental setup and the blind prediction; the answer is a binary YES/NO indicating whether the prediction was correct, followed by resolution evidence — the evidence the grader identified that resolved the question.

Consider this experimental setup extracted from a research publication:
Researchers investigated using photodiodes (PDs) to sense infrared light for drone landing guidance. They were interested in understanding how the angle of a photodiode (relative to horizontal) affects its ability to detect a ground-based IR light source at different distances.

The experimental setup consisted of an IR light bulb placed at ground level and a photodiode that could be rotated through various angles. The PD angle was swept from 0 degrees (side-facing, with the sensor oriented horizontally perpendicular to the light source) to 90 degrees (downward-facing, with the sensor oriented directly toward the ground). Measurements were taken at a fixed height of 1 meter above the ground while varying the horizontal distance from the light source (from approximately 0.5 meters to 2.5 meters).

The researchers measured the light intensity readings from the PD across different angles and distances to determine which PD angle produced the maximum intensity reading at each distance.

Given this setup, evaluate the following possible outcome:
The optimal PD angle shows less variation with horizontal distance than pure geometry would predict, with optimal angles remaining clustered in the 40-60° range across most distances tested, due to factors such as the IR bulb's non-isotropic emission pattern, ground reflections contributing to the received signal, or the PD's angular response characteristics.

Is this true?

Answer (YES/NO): NO